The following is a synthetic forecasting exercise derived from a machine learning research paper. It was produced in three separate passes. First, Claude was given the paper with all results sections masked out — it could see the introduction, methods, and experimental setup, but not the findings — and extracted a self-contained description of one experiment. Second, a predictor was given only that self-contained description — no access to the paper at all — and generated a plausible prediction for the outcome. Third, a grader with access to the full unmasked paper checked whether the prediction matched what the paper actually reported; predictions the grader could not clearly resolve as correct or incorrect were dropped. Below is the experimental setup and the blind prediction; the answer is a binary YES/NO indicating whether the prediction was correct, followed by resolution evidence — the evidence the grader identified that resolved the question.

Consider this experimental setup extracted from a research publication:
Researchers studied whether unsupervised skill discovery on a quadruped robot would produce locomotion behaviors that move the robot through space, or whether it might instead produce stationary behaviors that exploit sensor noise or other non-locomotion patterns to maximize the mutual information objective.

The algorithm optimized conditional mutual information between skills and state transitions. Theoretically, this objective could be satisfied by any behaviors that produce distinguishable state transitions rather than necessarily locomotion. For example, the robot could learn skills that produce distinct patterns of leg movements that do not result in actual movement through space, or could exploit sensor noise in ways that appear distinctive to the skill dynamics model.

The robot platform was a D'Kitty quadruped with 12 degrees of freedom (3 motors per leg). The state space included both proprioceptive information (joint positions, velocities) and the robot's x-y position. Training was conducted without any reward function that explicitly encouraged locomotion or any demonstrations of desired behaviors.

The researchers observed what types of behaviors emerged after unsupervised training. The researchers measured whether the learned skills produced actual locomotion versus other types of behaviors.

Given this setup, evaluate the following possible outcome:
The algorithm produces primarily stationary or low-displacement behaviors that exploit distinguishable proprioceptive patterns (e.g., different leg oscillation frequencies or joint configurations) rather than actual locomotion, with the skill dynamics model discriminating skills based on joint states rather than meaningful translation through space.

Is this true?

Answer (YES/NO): NO